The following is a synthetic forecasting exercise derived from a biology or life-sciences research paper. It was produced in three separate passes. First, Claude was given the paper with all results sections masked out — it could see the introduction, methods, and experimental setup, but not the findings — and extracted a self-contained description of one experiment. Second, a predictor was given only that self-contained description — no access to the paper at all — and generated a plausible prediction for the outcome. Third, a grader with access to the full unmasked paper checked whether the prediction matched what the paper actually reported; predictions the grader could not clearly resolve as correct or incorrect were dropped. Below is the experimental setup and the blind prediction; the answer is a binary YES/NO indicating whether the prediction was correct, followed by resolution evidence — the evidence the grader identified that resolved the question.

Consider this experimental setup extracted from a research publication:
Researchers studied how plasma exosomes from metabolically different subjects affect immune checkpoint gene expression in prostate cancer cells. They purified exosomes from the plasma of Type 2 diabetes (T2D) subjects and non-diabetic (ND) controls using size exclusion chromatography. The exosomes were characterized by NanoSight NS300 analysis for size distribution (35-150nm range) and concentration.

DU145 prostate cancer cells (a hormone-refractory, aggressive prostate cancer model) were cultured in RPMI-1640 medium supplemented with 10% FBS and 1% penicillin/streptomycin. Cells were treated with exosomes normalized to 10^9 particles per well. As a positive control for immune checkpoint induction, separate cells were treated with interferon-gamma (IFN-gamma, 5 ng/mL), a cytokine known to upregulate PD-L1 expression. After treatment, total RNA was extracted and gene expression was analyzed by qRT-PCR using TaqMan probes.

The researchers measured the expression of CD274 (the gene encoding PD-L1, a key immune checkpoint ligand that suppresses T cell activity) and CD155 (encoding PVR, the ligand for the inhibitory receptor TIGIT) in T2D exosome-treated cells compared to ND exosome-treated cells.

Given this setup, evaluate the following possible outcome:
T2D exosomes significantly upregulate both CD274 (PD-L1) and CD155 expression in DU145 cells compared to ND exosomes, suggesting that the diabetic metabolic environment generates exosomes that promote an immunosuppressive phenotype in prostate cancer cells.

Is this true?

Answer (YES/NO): YES